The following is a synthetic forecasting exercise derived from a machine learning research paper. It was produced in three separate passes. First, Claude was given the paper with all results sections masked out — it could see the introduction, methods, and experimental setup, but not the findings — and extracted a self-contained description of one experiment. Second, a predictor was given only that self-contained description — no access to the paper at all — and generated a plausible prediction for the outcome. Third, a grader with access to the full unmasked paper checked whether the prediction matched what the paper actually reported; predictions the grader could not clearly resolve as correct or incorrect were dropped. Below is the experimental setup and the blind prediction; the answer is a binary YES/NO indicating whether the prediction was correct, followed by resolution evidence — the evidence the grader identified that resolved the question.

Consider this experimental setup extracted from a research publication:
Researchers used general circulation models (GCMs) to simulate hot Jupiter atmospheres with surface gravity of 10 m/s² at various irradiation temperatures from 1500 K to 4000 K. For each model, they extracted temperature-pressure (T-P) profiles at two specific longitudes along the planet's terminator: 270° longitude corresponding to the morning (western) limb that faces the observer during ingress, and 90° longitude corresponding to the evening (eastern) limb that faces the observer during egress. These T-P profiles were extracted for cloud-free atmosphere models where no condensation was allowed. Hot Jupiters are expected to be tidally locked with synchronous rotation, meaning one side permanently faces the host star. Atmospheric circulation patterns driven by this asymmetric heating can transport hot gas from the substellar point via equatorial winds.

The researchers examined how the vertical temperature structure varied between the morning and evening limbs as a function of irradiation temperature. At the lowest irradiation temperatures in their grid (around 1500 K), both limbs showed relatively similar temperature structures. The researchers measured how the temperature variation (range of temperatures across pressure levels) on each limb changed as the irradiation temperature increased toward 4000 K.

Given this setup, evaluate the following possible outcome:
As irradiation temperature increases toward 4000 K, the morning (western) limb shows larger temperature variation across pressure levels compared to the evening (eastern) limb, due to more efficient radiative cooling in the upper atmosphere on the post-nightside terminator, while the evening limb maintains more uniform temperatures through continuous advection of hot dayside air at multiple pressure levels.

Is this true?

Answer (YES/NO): NO